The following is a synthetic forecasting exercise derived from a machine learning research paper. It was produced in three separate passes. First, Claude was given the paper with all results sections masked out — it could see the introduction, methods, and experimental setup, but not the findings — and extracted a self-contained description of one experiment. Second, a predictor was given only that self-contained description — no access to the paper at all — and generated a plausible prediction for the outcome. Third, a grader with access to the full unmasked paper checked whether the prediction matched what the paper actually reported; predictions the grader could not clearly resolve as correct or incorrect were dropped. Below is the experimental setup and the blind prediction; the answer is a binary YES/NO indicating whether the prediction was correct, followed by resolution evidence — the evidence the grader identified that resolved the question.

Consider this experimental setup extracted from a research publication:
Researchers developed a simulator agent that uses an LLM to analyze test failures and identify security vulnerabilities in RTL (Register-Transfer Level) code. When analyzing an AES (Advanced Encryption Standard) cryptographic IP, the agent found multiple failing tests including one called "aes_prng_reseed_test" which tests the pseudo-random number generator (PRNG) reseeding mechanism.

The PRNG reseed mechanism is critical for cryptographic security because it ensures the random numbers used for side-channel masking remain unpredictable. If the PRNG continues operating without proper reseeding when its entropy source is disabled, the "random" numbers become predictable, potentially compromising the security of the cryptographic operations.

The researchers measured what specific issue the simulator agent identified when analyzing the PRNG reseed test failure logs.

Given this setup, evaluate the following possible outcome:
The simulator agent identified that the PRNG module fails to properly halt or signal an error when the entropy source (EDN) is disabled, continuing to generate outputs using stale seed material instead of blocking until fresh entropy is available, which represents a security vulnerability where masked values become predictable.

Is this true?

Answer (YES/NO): YES